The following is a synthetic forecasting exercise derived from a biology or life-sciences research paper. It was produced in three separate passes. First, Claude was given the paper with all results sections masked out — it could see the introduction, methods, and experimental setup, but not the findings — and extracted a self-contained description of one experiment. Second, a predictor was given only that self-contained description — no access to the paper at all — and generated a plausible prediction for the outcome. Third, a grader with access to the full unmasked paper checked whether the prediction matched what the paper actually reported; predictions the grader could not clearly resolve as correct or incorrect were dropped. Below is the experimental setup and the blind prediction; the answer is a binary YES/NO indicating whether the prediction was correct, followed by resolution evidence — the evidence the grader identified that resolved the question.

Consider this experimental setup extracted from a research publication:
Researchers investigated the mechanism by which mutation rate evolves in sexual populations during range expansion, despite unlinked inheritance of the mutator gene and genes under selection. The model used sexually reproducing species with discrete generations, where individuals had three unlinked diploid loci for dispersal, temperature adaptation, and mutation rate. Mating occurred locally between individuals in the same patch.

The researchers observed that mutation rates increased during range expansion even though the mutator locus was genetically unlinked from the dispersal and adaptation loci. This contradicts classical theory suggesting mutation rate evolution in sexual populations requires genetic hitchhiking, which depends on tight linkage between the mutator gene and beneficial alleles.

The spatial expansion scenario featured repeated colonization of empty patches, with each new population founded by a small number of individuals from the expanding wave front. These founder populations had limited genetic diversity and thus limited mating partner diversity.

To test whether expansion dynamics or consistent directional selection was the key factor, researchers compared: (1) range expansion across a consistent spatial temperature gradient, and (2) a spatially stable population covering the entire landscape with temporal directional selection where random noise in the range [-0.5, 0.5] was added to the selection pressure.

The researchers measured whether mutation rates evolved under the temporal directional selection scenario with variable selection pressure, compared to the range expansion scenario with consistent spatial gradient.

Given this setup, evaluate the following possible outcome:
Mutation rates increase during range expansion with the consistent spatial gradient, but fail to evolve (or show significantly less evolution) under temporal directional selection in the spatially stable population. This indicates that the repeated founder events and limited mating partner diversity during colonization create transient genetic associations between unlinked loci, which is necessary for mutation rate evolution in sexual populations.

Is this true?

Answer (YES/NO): YES